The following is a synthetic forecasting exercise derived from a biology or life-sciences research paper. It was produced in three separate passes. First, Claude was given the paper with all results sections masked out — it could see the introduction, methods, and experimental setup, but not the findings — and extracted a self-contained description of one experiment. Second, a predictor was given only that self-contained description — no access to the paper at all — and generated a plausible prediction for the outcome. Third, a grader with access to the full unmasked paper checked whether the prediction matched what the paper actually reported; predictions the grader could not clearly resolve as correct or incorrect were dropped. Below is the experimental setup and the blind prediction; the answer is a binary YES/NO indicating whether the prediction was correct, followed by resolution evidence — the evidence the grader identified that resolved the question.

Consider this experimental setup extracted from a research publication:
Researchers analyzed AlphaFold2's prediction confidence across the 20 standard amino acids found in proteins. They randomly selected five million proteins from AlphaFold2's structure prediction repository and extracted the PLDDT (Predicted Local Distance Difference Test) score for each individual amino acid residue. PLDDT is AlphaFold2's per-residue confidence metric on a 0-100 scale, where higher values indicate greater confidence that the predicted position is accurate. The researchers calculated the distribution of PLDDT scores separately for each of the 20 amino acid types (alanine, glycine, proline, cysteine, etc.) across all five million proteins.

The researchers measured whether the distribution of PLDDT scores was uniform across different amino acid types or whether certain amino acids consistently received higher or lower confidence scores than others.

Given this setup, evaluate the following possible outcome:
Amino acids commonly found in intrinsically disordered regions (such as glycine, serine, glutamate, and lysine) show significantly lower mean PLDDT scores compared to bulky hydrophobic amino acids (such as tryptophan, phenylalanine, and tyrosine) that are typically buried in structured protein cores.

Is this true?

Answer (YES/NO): NO